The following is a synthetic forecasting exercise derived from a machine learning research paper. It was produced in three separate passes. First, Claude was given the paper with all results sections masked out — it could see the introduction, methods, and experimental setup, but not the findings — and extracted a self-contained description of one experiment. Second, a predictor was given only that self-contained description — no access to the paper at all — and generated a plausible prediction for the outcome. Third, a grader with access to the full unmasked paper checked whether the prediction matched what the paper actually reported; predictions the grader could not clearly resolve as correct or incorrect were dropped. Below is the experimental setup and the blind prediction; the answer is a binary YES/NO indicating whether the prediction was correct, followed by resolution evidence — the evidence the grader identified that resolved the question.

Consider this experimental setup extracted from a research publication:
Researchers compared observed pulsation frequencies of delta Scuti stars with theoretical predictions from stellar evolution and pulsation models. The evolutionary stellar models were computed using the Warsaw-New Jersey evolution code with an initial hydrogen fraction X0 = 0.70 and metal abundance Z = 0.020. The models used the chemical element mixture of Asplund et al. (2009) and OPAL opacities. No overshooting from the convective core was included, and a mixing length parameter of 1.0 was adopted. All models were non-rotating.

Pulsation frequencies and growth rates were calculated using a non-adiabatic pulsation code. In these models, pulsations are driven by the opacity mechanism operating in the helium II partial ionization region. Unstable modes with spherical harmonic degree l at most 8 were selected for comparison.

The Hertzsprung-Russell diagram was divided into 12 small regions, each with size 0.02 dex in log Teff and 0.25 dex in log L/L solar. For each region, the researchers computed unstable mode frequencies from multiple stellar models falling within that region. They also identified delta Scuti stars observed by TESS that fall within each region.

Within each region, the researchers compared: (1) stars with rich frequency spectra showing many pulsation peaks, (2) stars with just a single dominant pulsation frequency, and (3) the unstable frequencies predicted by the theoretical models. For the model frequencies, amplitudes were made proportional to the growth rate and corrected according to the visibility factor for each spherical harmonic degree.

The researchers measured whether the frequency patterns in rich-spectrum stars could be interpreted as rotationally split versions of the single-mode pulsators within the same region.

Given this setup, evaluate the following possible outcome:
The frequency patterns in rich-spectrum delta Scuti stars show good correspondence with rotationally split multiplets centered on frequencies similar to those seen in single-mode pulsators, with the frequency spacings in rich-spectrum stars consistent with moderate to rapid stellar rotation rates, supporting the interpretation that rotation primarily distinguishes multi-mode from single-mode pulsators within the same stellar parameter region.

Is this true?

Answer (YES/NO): NO